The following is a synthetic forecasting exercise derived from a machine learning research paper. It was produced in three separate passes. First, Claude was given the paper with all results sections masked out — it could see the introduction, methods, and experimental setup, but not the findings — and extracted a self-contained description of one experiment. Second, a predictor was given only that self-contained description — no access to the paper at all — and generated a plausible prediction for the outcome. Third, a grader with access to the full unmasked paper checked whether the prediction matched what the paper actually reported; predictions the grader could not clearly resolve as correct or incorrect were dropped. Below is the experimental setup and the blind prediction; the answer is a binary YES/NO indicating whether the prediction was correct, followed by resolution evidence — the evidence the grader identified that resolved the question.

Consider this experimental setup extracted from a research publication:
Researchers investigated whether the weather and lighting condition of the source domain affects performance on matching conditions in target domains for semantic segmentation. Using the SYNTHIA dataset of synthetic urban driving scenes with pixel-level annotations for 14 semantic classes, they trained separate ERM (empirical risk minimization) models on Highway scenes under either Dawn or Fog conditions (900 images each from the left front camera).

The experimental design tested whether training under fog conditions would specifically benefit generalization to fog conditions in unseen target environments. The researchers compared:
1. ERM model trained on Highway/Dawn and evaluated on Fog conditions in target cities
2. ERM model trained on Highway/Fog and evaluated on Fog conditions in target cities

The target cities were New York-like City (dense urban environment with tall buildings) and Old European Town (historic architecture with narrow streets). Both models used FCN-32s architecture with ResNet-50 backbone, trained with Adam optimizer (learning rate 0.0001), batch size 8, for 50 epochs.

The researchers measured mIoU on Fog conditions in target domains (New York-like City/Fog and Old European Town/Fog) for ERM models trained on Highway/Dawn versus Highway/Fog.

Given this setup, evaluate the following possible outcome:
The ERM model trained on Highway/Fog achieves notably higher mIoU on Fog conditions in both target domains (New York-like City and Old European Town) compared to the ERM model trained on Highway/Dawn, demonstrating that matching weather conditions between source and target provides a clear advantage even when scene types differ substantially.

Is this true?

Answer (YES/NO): YES